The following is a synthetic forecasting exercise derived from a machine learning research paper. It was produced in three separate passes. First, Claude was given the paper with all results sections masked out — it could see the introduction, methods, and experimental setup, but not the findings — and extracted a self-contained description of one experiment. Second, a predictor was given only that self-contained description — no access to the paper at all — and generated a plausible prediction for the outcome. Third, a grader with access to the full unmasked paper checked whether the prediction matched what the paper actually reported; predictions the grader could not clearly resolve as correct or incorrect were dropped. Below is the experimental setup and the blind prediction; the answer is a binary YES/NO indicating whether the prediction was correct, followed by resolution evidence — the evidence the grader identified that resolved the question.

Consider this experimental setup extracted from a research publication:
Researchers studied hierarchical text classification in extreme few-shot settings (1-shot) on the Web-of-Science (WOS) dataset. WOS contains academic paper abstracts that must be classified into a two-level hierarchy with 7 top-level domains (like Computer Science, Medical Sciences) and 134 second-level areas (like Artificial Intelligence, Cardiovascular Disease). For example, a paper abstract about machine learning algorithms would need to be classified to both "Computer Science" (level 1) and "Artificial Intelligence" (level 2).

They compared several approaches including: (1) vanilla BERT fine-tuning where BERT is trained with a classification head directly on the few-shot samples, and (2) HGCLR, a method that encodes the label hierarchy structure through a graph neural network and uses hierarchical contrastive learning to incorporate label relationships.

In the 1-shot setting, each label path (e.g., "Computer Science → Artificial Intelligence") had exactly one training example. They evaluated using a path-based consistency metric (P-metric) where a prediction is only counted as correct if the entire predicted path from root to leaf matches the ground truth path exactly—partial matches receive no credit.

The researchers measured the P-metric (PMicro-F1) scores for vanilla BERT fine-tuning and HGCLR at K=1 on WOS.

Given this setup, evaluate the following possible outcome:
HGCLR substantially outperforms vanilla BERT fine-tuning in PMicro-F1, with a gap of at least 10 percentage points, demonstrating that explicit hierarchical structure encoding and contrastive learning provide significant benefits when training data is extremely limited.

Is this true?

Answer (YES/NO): NO